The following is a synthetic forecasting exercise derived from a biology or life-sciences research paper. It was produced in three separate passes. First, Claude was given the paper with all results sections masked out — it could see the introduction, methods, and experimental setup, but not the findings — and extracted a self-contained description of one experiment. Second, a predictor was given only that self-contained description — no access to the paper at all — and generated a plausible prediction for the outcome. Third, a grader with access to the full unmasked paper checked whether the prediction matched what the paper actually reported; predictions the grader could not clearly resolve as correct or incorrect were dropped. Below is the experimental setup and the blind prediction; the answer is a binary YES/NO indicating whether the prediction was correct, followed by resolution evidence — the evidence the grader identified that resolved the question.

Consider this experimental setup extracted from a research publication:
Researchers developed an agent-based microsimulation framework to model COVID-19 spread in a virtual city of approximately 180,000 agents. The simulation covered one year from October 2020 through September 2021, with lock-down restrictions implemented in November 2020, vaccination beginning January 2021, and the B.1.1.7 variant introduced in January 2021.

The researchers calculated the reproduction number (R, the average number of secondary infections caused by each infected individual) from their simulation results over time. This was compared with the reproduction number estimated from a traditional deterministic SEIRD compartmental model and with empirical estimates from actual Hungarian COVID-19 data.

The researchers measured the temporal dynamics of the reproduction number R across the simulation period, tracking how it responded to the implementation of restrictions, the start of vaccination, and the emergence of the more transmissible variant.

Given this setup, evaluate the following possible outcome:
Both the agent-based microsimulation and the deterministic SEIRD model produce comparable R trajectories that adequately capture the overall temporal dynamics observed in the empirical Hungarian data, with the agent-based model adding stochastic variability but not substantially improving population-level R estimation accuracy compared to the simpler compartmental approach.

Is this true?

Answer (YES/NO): NO